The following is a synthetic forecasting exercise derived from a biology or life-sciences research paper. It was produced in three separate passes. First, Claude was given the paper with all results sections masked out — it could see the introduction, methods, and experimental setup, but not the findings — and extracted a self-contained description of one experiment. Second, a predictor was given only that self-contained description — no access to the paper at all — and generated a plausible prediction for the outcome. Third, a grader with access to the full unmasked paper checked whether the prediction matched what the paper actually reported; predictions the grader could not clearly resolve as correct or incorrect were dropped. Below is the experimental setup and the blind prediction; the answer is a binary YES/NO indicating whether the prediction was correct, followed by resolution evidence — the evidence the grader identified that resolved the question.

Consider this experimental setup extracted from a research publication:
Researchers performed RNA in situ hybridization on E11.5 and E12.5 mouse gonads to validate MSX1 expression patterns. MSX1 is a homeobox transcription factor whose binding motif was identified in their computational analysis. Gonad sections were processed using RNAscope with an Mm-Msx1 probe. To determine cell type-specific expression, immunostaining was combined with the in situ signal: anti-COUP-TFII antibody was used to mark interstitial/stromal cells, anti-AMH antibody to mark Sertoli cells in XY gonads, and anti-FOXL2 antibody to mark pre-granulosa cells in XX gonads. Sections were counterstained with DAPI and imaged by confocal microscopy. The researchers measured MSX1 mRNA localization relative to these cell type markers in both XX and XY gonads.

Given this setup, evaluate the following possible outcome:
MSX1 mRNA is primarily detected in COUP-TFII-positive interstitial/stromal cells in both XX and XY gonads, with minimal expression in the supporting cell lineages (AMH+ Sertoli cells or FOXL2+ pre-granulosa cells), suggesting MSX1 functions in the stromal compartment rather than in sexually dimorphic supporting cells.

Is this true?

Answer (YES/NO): NO